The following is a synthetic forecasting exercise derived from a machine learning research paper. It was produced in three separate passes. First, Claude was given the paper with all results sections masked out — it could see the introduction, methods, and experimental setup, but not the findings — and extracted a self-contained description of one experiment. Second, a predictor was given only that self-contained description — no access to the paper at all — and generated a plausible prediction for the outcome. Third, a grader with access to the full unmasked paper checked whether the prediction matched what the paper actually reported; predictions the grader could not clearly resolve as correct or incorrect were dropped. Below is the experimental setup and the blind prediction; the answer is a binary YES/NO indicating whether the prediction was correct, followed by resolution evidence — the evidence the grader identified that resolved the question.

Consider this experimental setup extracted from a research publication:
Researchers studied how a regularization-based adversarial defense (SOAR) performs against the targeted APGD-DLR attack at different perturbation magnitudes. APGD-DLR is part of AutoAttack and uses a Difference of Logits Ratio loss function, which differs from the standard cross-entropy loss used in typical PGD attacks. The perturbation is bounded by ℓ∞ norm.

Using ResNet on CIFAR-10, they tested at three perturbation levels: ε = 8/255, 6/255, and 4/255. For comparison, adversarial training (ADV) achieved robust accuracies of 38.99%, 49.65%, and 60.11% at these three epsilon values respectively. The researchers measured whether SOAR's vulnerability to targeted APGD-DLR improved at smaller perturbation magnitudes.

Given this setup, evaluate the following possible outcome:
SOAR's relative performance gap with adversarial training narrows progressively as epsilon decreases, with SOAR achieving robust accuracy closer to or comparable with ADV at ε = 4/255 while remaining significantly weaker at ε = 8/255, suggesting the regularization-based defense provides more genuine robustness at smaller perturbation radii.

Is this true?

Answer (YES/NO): YES